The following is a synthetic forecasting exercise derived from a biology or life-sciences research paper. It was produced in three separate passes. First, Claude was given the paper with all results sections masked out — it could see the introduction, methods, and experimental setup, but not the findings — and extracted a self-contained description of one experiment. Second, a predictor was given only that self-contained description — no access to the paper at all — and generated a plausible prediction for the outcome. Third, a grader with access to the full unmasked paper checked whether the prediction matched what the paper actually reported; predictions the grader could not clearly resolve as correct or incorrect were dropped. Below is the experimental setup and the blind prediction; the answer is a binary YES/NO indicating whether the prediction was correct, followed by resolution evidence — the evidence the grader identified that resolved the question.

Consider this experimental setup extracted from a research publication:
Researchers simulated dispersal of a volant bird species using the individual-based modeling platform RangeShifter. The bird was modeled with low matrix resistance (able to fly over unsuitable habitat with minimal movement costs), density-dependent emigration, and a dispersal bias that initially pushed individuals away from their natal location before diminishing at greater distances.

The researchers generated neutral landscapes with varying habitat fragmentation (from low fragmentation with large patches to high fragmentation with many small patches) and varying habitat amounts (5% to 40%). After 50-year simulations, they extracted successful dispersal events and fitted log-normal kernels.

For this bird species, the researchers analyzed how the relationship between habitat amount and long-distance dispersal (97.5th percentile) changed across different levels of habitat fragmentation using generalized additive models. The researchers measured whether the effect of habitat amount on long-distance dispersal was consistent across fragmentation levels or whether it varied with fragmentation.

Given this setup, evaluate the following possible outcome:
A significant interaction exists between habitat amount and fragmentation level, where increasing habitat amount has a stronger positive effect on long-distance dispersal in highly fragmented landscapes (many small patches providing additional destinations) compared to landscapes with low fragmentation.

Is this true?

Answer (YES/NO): NO